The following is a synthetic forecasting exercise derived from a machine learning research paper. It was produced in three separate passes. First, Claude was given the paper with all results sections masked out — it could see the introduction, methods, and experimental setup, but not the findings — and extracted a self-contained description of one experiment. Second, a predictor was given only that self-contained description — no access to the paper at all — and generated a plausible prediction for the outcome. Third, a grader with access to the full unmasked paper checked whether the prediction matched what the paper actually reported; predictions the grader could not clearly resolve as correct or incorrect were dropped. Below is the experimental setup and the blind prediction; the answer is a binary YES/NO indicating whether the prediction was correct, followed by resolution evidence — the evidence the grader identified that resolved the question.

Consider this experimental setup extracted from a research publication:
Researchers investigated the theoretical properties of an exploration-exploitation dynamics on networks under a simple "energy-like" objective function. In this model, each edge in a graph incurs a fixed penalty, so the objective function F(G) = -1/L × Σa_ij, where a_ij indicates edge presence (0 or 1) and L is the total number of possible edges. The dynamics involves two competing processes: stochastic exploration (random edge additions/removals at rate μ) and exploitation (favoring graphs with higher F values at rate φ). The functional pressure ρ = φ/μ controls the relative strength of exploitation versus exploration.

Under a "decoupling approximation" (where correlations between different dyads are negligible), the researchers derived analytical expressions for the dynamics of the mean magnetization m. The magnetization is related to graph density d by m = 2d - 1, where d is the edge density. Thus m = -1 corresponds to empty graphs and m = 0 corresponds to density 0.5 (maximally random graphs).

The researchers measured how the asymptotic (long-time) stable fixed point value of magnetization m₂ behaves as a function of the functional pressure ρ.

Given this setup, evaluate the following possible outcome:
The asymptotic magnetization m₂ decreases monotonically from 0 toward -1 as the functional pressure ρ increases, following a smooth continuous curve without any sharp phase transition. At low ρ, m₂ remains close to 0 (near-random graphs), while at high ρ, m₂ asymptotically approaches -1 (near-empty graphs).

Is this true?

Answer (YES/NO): YES